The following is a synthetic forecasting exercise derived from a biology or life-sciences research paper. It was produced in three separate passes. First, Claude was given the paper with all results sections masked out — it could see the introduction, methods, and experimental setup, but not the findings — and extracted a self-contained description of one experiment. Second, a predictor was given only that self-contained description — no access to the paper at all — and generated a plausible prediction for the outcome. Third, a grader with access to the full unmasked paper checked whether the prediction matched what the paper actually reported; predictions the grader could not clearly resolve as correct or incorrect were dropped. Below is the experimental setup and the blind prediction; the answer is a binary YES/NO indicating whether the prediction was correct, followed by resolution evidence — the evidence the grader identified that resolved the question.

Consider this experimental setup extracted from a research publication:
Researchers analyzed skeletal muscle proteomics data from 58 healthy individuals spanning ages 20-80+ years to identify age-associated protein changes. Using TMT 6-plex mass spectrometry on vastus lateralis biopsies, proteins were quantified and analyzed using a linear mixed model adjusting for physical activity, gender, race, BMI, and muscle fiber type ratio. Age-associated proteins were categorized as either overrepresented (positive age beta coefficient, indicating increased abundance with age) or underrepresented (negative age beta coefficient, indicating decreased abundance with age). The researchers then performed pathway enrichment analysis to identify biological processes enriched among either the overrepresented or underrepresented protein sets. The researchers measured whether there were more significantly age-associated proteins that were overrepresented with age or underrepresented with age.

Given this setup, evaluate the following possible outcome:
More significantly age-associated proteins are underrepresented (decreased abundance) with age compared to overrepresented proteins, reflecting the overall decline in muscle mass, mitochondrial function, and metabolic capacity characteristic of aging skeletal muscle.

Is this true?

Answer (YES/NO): NO